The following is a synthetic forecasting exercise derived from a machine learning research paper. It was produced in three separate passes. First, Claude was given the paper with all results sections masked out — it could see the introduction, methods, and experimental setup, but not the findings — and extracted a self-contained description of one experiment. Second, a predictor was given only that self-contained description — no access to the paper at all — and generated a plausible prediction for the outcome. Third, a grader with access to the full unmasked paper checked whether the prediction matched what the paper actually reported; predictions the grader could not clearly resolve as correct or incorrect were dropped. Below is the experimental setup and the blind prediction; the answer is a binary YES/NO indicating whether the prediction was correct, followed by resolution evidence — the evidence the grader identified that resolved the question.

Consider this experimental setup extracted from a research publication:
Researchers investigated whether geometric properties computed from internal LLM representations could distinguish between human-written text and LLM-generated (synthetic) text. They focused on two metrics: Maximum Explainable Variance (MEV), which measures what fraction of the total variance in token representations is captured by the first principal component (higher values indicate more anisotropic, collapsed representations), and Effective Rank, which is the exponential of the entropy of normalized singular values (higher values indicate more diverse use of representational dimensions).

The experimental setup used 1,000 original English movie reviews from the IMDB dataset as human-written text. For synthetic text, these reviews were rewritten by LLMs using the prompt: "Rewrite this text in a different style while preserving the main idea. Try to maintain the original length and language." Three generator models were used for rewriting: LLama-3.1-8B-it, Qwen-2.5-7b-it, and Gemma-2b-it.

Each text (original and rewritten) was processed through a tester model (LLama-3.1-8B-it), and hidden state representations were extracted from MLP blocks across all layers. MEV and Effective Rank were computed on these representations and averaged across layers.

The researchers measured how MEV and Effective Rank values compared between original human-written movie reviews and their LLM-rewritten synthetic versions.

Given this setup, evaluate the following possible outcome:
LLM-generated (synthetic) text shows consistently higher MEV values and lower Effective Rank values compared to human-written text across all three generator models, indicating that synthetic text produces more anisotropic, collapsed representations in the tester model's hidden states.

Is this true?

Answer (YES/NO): YES